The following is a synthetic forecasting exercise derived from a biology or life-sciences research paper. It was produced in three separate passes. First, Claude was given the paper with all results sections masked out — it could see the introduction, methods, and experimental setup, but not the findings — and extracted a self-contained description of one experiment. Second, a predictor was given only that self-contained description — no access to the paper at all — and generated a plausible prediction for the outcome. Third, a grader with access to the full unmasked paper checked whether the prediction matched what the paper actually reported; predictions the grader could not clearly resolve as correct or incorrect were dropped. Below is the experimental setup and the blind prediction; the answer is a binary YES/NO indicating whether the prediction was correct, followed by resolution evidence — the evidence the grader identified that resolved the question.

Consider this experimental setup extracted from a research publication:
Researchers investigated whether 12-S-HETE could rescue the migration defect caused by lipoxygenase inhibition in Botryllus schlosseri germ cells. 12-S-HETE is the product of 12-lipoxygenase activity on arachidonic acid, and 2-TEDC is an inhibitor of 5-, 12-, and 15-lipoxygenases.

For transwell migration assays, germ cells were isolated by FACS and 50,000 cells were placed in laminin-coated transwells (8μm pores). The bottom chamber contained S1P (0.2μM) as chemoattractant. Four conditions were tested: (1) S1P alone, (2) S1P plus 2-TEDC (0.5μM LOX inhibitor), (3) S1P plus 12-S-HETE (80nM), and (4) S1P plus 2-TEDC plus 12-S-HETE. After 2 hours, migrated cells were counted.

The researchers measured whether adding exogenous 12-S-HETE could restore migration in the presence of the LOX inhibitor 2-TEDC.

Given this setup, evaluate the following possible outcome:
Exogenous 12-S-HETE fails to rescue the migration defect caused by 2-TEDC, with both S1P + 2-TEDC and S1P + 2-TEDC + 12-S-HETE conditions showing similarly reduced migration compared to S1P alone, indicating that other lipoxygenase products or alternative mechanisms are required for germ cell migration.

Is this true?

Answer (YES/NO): NO